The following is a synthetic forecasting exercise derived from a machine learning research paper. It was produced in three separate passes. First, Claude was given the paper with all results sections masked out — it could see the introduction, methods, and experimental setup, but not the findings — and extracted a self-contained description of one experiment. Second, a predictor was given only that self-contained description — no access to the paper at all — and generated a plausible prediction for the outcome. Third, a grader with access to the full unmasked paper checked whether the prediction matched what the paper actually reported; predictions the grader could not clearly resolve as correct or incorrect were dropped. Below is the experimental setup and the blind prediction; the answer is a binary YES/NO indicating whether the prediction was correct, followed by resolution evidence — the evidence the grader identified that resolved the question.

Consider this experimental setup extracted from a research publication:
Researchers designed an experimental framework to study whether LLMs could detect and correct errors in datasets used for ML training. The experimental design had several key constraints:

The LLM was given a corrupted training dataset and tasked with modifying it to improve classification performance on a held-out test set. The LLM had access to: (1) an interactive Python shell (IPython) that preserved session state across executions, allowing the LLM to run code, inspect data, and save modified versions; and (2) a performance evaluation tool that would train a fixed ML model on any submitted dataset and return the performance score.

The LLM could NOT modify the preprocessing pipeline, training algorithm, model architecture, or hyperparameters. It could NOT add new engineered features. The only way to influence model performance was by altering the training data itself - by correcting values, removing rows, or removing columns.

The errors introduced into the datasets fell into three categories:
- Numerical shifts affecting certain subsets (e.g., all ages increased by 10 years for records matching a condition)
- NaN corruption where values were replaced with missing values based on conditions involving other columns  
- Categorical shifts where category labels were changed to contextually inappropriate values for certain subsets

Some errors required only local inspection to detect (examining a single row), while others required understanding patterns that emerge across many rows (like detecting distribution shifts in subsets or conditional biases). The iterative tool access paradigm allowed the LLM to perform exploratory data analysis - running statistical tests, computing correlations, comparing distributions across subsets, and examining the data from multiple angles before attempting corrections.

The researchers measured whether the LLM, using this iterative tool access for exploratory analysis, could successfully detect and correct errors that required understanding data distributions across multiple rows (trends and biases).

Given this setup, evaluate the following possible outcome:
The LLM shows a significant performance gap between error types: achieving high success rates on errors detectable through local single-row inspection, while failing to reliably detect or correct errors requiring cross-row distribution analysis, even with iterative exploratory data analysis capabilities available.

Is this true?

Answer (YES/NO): YES